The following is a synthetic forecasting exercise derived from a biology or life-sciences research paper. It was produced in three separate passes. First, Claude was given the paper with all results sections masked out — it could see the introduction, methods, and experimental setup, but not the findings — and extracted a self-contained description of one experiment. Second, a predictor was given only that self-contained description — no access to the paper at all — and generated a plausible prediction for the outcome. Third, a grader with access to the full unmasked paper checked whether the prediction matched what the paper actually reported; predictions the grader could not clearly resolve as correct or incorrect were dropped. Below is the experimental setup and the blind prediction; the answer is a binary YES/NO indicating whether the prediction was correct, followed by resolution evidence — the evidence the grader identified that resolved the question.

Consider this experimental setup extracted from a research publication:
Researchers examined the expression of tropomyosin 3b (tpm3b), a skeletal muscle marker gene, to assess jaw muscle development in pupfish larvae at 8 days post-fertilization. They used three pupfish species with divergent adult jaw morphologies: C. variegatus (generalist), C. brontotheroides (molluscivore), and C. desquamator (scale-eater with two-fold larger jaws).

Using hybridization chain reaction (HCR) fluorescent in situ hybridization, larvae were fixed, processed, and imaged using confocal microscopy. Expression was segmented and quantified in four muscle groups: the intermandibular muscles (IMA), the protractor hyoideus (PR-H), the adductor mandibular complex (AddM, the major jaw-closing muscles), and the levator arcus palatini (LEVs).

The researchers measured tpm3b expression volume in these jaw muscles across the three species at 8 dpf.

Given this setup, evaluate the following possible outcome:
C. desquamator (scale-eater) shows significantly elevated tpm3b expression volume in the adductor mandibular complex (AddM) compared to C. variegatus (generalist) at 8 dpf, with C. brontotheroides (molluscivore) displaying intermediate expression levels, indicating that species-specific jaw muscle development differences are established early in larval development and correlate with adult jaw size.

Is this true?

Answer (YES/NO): NO